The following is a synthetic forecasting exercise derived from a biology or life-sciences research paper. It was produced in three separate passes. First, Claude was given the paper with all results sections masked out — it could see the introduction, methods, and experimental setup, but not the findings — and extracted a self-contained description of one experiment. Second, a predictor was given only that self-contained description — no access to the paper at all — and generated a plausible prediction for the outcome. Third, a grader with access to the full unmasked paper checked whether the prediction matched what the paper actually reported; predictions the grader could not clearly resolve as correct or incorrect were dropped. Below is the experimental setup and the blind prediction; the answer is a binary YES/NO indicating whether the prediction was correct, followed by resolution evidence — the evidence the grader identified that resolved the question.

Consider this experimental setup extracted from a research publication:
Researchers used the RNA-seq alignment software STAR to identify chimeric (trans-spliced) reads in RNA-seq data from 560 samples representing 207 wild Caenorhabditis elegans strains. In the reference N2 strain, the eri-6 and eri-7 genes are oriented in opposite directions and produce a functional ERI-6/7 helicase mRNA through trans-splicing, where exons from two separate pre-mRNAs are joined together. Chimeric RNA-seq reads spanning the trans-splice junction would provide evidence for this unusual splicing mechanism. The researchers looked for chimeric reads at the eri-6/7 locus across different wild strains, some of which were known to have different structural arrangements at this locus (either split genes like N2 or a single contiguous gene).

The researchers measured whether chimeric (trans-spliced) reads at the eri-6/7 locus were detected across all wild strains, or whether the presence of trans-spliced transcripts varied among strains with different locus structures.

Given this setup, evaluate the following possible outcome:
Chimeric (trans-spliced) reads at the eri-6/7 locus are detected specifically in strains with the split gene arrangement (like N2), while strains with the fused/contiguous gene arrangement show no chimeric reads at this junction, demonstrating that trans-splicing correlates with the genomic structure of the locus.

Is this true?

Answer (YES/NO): YES